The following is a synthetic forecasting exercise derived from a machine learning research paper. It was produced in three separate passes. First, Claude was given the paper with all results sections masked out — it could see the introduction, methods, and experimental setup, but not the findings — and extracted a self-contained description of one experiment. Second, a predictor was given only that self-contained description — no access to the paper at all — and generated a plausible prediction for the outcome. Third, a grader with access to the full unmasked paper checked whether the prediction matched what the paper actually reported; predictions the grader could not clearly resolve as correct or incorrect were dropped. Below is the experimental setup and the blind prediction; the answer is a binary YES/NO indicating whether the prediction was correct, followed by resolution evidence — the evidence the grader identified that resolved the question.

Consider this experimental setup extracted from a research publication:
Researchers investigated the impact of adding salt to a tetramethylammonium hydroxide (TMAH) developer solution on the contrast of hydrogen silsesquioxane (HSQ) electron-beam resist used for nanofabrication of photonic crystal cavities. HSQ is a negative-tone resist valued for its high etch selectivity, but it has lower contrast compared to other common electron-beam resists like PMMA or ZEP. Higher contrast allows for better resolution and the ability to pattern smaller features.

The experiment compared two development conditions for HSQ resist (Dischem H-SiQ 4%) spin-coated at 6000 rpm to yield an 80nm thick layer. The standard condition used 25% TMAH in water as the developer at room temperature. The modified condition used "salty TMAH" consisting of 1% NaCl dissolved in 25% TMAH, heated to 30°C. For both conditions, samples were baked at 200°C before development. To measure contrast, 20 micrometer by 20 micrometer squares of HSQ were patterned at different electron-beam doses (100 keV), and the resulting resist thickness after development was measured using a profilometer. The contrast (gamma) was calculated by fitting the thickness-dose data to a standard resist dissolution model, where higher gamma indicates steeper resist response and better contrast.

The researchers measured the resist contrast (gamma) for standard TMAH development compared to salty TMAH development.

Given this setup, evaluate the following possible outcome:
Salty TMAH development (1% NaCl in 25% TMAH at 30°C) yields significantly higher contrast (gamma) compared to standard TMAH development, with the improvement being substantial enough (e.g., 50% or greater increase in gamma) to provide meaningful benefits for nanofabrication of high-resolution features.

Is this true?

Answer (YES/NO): YES